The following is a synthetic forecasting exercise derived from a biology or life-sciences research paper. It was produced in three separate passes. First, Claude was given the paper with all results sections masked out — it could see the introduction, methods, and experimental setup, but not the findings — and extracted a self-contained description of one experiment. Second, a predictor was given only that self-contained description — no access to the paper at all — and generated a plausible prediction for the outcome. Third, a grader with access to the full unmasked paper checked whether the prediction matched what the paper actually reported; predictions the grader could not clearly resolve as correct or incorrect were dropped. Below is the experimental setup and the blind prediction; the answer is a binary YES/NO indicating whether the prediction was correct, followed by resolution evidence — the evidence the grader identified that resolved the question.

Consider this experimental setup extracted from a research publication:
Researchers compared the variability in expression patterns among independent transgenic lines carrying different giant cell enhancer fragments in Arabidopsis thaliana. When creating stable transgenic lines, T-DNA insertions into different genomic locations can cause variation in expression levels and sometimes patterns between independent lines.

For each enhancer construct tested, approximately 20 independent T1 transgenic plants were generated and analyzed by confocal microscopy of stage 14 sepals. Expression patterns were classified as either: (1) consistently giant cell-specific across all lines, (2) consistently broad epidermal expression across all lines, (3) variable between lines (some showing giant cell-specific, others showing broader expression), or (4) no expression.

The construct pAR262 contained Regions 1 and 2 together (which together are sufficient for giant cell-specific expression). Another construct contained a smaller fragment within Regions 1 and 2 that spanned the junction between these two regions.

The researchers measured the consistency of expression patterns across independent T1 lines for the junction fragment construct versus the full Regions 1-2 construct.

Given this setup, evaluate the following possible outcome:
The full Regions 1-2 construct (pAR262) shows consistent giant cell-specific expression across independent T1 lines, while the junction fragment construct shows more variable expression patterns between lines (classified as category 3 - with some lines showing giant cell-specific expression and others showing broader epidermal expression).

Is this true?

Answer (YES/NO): NO